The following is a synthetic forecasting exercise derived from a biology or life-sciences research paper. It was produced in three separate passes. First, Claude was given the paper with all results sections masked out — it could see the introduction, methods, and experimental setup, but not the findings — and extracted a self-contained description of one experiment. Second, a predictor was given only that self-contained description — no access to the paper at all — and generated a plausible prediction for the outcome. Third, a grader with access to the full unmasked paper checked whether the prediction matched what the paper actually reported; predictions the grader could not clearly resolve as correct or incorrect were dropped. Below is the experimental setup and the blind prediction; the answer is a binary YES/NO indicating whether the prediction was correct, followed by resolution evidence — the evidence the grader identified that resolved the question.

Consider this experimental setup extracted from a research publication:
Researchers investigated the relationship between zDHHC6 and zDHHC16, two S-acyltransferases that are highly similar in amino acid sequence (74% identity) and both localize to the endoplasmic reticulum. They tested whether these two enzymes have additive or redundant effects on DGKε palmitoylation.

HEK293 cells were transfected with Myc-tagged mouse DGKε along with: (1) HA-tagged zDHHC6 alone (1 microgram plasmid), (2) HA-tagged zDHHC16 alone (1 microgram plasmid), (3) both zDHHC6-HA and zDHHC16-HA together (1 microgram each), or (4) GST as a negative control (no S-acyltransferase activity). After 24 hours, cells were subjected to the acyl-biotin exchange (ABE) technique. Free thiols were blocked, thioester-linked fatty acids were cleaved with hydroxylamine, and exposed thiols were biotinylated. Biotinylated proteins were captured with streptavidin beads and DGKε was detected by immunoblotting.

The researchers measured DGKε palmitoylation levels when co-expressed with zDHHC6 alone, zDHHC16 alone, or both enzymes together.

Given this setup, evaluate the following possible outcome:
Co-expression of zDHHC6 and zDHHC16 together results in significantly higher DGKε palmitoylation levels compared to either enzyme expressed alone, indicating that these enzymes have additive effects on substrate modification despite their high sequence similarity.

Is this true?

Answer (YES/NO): NO